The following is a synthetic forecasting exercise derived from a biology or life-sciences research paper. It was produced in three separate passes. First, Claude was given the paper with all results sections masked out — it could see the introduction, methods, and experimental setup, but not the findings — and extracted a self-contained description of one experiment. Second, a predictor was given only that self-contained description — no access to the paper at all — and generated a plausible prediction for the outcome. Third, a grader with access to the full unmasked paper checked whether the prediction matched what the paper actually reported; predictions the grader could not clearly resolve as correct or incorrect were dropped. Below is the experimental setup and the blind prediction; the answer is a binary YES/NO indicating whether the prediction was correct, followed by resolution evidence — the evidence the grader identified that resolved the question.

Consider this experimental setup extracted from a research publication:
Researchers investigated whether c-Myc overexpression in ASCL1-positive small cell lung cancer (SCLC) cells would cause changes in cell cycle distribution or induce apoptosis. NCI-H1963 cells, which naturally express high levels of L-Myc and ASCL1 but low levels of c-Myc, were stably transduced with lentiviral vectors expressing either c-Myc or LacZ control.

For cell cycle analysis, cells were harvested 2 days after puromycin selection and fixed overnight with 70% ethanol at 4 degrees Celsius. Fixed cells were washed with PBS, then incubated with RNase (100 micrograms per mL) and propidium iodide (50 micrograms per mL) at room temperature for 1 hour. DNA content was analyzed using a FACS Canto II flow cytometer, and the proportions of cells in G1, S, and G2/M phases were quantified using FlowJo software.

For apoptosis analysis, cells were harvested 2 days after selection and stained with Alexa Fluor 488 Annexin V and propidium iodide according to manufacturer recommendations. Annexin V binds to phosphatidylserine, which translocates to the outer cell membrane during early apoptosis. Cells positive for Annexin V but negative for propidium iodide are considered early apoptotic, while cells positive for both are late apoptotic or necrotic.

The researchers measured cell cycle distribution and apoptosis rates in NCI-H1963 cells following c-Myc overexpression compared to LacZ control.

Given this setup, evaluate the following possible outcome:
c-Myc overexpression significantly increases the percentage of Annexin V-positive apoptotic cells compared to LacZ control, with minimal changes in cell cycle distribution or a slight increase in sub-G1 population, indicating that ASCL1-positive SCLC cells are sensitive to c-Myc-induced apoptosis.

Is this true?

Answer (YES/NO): YES